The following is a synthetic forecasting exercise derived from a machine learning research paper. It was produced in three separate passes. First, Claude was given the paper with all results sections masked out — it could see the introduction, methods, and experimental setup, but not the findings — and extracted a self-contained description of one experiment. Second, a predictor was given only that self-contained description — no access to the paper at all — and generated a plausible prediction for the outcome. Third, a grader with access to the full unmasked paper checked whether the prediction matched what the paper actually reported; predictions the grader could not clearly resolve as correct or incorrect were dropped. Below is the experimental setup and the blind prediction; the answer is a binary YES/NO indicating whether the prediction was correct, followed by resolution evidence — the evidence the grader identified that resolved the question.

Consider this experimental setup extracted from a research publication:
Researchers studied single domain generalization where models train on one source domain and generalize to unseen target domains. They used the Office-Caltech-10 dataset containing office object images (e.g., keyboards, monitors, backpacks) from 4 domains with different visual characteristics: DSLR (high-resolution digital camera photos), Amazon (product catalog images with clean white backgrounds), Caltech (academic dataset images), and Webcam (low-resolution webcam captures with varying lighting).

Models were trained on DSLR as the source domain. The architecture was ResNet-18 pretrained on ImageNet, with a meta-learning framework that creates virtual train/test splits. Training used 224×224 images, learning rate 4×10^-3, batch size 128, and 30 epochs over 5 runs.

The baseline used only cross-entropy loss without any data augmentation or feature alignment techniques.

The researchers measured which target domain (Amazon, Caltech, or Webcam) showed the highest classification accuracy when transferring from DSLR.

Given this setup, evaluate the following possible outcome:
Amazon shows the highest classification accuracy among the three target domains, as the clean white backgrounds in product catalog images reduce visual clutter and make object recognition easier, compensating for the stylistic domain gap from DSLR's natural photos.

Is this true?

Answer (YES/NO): NO